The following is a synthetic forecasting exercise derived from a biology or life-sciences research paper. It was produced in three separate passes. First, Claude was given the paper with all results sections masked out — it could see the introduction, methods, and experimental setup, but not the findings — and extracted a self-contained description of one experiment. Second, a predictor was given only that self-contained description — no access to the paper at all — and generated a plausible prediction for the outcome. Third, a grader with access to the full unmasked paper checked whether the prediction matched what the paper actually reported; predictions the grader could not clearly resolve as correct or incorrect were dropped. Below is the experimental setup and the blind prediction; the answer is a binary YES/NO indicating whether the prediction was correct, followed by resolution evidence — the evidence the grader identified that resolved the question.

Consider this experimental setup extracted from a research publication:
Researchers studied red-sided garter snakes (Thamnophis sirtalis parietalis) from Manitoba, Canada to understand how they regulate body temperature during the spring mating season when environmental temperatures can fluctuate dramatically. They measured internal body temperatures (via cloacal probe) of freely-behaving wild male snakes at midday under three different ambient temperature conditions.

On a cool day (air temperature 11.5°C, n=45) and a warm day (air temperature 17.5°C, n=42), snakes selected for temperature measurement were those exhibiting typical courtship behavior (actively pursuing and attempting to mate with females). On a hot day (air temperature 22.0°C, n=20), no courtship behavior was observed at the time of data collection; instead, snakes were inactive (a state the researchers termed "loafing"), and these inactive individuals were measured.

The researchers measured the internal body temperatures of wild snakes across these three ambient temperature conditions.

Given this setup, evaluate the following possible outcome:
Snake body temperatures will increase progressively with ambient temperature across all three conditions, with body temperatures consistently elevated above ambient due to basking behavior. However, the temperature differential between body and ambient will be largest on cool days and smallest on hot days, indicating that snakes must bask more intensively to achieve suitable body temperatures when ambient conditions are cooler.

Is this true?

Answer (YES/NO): NO